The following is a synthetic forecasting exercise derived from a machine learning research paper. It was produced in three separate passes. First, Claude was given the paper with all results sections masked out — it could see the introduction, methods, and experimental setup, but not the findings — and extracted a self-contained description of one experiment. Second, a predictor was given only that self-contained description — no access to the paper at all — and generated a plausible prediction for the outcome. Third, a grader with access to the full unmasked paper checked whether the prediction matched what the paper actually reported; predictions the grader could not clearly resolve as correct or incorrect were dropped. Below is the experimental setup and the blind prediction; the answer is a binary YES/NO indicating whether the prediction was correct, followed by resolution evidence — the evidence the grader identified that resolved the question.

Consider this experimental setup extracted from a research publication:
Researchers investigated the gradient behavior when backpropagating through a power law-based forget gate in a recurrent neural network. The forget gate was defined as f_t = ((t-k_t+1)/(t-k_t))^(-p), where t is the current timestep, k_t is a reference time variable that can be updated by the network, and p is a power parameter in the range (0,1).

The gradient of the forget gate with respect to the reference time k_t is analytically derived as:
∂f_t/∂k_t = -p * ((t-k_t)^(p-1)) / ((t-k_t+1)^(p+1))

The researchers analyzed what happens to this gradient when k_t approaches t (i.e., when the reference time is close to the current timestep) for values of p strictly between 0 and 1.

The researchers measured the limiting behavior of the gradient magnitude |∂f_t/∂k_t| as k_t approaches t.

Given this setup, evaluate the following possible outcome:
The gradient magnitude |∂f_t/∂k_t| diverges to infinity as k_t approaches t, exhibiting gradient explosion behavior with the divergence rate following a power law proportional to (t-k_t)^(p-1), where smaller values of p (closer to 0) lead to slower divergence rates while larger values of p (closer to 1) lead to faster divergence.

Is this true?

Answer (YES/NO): YES